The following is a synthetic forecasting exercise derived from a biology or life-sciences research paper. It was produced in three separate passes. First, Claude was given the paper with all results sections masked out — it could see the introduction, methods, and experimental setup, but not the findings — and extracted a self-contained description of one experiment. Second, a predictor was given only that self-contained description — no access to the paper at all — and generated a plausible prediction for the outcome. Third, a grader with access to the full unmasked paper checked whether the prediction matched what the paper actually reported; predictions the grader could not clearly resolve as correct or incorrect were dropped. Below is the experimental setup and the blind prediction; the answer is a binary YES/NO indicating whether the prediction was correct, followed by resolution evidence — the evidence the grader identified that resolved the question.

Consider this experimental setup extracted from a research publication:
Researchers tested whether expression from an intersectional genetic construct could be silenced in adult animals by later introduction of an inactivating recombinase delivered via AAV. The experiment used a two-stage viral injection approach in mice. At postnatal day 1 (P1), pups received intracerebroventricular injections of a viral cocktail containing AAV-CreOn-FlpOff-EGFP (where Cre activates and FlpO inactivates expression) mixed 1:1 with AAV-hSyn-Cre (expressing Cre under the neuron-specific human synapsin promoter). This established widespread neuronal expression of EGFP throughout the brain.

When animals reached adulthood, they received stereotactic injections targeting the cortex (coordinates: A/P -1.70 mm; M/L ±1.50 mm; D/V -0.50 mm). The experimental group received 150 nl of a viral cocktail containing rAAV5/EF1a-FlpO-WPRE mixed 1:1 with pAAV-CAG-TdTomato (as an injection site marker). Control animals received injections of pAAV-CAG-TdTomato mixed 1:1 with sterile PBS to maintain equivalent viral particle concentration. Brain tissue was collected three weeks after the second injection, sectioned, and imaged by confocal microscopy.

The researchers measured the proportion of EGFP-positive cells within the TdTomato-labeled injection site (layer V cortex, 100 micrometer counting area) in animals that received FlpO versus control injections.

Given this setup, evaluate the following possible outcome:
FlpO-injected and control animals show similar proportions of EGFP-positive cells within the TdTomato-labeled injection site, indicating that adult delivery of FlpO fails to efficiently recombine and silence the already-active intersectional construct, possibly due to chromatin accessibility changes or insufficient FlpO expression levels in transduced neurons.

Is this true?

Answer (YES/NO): NO